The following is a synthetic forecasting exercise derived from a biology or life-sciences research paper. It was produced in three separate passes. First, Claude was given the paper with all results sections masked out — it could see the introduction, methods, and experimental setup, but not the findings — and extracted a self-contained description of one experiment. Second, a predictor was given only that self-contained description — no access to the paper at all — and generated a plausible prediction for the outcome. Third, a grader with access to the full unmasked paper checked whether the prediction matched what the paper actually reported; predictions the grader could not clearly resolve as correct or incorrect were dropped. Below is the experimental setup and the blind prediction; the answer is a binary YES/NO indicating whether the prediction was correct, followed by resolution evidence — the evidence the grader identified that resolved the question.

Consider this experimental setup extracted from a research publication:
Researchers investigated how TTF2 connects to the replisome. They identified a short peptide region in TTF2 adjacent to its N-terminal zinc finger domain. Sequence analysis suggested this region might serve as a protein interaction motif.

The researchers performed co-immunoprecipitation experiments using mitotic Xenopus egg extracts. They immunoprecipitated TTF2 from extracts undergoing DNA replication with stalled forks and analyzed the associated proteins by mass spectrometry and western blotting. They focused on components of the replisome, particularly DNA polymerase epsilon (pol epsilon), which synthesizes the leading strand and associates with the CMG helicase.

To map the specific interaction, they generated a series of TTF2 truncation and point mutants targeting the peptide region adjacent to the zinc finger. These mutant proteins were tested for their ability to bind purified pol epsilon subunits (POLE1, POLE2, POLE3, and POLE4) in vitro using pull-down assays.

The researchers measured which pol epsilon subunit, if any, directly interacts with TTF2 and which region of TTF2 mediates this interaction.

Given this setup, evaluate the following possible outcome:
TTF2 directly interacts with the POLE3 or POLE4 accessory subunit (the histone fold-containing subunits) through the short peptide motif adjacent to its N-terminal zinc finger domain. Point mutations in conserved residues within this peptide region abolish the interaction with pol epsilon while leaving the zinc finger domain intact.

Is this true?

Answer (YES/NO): NO